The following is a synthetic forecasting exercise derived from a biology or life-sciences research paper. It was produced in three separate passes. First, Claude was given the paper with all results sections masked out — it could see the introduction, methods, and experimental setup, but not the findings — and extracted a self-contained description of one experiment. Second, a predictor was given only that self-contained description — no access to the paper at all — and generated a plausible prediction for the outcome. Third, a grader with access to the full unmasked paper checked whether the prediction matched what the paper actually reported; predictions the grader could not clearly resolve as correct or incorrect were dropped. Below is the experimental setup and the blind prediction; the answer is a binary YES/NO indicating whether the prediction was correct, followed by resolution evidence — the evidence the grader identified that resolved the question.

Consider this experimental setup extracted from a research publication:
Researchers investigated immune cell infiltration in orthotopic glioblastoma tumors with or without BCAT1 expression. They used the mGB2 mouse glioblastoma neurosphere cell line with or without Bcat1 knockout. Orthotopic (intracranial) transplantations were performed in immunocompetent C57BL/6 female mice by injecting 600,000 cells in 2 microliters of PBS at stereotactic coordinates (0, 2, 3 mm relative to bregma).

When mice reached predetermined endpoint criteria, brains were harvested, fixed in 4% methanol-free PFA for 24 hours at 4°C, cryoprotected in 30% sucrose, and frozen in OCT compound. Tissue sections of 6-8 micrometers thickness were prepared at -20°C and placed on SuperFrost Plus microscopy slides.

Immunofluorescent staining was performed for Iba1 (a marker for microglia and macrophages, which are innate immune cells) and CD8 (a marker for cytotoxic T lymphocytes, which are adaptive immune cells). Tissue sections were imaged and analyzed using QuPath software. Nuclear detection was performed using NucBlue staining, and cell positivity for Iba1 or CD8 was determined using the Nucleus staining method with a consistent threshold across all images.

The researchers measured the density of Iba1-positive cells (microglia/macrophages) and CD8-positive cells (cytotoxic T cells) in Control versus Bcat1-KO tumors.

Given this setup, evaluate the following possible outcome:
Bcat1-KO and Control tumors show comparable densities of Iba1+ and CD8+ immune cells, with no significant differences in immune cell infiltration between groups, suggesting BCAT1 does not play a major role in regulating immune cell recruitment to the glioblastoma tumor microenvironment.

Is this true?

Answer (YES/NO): NO